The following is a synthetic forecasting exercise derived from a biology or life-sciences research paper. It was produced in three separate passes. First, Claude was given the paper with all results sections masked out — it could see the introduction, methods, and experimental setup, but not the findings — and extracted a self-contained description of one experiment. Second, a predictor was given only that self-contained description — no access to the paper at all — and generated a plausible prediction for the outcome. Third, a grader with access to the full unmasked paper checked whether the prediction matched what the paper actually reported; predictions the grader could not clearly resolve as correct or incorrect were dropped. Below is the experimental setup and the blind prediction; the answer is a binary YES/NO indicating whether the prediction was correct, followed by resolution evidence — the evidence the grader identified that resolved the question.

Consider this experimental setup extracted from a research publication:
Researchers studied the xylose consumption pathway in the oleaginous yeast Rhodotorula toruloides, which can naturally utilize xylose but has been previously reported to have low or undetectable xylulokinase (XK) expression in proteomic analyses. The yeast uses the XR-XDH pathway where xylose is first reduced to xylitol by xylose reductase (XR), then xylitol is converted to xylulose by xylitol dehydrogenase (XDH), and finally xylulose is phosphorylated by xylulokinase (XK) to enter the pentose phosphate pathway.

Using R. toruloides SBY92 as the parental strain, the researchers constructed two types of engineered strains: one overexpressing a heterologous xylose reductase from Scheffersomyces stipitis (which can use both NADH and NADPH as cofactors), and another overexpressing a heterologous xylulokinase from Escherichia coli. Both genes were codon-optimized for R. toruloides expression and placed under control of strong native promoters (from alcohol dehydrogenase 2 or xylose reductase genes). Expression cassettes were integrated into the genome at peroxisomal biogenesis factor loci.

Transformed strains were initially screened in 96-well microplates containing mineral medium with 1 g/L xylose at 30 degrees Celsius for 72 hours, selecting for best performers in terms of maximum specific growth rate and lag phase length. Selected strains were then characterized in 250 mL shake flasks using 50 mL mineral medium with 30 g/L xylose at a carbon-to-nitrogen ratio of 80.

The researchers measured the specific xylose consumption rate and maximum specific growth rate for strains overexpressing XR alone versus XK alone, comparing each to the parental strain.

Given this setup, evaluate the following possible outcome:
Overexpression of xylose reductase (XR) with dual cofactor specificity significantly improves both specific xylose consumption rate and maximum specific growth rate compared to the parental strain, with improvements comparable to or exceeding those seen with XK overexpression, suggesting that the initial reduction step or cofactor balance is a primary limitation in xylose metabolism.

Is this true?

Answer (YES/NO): NO